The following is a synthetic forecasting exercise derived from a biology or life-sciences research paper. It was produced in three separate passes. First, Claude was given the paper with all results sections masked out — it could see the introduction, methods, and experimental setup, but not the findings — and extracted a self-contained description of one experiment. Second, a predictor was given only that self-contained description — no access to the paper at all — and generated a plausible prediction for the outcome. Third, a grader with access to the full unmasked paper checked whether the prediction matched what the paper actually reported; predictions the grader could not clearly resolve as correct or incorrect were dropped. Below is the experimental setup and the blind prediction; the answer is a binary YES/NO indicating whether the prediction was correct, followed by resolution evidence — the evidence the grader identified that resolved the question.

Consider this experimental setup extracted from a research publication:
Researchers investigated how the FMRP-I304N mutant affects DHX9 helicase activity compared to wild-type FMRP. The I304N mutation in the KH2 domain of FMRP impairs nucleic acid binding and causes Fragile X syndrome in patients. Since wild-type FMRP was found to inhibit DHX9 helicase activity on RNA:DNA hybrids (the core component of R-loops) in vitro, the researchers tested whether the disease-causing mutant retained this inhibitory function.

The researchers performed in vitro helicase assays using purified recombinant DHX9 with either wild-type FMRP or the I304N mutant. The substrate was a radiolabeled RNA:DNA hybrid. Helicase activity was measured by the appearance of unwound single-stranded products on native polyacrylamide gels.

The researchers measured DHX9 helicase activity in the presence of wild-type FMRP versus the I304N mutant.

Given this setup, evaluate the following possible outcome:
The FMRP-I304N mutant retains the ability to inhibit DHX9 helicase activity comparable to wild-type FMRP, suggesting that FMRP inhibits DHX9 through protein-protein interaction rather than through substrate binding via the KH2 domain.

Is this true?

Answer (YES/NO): NO